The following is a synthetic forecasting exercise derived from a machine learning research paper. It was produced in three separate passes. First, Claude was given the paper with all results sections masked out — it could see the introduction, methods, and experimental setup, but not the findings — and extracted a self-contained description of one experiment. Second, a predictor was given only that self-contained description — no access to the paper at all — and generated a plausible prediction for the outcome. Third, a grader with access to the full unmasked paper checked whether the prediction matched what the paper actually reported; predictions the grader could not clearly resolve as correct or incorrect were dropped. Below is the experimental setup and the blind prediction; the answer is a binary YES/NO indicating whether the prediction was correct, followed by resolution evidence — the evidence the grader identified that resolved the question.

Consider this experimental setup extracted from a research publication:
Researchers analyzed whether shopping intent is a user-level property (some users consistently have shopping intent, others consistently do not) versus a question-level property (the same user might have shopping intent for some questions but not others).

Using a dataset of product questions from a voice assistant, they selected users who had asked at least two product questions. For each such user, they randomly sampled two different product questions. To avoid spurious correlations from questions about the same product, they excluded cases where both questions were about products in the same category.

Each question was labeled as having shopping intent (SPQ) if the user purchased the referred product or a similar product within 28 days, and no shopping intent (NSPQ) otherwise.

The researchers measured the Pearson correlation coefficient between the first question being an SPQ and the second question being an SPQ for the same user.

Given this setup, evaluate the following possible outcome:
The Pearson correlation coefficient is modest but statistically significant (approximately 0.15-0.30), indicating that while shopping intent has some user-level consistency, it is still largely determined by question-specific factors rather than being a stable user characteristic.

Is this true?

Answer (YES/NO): NO